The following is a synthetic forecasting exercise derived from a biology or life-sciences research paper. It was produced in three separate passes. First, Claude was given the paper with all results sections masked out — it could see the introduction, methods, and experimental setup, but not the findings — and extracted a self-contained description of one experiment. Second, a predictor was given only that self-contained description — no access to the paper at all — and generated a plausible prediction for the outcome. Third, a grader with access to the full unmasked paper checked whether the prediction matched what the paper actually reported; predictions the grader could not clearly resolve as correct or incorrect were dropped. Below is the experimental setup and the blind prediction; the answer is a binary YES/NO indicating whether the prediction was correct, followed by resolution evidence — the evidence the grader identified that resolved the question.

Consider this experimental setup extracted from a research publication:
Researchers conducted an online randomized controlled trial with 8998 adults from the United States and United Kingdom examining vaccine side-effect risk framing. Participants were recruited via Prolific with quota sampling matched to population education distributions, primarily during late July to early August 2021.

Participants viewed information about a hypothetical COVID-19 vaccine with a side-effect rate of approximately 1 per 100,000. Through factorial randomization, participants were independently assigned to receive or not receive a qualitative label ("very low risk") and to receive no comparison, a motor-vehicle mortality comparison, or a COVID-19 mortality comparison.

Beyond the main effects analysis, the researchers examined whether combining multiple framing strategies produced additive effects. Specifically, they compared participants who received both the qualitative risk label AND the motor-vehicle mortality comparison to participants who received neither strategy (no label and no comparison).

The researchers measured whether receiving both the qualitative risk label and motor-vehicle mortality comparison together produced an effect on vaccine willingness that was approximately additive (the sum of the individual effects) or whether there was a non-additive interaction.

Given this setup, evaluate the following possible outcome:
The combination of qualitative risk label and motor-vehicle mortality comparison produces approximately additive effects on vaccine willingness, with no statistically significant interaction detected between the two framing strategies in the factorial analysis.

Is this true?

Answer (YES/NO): YES